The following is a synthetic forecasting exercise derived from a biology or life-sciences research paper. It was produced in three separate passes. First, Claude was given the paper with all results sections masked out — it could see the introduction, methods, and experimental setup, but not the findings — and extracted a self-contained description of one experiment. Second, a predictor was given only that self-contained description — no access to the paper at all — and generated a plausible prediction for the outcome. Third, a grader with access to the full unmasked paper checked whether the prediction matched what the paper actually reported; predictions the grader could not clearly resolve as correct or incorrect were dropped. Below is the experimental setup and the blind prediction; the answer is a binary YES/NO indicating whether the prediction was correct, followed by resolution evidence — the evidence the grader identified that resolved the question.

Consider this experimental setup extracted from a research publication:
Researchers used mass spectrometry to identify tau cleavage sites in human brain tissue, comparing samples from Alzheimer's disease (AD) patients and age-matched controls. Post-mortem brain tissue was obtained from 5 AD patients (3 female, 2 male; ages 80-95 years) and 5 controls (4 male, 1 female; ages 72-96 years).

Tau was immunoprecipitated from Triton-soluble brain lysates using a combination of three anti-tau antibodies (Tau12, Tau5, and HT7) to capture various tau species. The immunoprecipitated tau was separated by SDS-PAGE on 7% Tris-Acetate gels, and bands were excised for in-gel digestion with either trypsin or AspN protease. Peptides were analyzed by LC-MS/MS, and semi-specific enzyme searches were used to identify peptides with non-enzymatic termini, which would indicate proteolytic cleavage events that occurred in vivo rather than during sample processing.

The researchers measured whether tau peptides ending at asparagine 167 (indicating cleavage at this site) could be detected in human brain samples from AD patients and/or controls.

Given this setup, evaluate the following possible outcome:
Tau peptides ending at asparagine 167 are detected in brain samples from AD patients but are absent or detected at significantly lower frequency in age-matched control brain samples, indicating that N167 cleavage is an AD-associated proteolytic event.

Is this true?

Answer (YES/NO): NO